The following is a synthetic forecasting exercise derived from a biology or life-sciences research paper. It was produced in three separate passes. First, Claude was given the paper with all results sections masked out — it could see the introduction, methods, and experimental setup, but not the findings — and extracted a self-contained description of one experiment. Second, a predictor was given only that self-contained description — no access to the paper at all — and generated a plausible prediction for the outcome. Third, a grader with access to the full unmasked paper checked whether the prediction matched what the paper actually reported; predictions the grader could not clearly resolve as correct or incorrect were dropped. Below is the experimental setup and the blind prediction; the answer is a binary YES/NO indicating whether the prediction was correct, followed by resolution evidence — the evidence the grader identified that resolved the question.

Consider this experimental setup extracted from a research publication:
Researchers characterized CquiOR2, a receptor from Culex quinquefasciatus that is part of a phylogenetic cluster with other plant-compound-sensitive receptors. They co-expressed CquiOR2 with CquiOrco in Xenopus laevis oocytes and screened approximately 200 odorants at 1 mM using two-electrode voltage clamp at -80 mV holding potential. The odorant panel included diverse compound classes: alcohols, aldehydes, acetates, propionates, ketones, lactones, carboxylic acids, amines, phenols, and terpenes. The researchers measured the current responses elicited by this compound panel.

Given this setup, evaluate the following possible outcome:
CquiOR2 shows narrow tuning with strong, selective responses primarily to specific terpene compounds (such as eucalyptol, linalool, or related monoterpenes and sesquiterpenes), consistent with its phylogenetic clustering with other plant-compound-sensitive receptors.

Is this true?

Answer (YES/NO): NO